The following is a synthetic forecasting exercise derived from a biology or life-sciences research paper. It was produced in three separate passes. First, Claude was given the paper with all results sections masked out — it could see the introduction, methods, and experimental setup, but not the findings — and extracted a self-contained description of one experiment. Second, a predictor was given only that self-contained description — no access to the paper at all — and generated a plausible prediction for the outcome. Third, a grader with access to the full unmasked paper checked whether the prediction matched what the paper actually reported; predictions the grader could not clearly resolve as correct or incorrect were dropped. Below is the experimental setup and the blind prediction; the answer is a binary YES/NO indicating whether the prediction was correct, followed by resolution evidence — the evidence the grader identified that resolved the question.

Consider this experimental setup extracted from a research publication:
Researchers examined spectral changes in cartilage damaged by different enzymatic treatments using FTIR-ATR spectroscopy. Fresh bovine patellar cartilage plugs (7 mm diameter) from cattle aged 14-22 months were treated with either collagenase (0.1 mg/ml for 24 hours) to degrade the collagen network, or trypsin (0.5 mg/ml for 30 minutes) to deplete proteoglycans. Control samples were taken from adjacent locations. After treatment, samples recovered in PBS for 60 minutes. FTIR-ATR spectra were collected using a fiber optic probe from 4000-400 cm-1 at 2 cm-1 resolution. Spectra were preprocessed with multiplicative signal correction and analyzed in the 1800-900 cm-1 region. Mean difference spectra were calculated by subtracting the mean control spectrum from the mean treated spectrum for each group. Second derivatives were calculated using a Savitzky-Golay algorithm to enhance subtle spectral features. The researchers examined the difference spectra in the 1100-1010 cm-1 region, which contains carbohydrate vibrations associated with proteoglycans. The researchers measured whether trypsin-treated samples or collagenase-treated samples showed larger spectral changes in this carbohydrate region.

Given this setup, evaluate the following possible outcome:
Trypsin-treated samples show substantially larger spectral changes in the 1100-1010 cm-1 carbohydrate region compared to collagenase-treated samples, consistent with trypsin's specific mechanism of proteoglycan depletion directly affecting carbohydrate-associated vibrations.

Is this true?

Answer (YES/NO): NO